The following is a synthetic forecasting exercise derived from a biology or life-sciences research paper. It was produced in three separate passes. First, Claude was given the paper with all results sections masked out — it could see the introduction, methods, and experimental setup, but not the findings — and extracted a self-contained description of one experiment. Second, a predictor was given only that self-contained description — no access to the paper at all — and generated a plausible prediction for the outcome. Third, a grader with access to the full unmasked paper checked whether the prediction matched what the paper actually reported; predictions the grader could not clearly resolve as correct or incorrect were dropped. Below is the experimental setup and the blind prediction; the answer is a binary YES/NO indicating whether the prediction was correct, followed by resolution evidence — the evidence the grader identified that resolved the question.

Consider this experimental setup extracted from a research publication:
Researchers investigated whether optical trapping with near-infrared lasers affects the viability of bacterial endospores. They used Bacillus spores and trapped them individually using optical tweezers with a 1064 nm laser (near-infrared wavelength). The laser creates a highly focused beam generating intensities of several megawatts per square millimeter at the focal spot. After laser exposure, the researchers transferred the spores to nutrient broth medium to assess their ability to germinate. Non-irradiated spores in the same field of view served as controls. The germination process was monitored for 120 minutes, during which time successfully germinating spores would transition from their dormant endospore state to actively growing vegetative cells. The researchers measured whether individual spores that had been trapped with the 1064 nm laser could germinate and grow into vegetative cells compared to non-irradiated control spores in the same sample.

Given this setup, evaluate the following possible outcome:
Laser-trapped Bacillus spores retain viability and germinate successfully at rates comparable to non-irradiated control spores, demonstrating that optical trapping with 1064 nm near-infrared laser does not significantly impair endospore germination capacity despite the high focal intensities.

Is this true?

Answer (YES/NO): NO